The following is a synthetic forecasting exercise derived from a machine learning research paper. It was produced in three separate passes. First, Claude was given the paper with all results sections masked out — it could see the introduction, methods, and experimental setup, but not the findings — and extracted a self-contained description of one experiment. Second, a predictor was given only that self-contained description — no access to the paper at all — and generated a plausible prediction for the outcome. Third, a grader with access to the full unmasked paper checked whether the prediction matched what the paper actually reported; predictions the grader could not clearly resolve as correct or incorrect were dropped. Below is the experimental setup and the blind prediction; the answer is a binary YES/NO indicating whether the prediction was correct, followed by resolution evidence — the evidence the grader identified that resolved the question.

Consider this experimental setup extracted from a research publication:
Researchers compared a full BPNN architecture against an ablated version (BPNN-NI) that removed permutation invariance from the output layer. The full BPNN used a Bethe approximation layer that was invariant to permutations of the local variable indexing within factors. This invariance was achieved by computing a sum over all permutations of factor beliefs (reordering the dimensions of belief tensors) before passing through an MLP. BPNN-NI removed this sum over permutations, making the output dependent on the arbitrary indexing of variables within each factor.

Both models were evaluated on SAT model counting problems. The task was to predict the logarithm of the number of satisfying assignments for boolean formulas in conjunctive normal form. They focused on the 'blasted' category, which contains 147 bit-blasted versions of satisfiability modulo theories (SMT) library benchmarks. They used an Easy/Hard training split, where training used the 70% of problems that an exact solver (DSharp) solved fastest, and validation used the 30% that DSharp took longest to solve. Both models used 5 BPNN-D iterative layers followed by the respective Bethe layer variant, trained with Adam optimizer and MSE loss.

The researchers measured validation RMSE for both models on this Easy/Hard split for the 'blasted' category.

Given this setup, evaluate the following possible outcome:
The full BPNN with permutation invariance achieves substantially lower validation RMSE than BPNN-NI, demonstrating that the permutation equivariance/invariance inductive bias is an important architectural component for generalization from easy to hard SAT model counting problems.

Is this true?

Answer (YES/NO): NO